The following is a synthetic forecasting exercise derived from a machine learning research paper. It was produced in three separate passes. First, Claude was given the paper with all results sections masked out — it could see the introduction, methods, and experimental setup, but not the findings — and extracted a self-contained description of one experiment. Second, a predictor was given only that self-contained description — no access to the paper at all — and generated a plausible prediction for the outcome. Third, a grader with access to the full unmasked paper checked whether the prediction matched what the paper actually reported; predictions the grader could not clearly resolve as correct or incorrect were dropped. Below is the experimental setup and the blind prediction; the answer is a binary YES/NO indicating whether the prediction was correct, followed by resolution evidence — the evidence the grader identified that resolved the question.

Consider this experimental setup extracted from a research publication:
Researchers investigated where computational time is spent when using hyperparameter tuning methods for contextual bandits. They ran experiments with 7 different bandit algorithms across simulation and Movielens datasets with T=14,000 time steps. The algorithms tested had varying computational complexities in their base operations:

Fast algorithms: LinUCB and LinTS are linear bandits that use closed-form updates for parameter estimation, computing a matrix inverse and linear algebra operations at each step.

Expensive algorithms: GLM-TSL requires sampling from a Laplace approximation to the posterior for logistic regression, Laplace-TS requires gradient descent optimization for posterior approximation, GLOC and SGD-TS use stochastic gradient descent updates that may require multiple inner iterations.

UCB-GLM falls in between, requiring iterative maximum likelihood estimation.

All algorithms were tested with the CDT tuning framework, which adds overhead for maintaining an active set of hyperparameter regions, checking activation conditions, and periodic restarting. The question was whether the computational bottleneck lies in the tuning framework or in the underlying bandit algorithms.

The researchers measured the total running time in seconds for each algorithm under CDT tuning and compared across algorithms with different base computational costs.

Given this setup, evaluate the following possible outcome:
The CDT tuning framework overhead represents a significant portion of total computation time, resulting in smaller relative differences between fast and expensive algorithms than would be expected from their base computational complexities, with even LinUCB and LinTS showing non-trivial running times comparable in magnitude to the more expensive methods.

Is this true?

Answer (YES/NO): NO